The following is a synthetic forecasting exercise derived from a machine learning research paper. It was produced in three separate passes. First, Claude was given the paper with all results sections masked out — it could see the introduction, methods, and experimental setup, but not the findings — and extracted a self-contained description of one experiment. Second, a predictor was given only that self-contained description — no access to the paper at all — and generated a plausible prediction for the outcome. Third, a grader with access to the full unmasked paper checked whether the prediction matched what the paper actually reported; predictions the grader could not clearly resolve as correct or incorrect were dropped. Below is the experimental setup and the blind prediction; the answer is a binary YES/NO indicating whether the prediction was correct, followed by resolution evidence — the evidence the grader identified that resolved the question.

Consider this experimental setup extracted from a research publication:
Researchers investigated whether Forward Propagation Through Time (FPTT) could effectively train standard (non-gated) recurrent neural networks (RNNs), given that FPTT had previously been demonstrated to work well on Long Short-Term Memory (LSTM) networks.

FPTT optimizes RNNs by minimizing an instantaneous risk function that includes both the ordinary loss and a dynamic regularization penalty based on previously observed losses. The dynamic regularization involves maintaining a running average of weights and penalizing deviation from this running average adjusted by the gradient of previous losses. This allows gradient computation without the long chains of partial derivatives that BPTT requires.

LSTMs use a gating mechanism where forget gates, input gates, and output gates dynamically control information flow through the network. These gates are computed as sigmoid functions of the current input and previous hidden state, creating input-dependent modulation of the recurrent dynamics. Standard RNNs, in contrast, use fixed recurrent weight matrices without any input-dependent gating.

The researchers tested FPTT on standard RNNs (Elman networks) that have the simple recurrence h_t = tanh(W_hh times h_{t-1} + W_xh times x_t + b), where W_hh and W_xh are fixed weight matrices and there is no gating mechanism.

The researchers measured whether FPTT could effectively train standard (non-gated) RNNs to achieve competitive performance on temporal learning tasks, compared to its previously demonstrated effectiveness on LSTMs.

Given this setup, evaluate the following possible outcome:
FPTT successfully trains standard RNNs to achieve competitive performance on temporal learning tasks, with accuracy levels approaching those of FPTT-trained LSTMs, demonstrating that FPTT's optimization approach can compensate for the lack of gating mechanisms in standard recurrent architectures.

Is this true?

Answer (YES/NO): NO